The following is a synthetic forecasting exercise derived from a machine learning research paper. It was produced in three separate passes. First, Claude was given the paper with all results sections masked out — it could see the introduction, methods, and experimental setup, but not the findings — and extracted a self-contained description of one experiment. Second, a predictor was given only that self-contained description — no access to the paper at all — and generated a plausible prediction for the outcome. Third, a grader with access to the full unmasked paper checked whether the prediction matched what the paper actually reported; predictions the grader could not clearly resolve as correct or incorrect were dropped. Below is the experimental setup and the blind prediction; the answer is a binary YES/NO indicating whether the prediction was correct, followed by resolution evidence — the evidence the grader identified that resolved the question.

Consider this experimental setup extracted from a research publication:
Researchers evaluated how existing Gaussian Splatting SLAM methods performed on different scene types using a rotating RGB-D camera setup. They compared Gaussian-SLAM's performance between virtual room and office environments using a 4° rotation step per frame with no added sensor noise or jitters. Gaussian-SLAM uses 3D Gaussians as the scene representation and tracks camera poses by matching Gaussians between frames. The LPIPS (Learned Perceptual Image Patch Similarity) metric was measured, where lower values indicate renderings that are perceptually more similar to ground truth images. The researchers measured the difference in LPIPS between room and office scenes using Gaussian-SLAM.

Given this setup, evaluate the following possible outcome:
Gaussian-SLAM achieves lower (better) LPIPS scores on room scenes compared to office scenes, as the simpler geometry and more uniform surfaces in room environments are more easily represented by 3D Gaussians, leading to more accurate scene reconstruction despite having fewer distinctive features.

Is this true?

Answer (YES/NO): NO